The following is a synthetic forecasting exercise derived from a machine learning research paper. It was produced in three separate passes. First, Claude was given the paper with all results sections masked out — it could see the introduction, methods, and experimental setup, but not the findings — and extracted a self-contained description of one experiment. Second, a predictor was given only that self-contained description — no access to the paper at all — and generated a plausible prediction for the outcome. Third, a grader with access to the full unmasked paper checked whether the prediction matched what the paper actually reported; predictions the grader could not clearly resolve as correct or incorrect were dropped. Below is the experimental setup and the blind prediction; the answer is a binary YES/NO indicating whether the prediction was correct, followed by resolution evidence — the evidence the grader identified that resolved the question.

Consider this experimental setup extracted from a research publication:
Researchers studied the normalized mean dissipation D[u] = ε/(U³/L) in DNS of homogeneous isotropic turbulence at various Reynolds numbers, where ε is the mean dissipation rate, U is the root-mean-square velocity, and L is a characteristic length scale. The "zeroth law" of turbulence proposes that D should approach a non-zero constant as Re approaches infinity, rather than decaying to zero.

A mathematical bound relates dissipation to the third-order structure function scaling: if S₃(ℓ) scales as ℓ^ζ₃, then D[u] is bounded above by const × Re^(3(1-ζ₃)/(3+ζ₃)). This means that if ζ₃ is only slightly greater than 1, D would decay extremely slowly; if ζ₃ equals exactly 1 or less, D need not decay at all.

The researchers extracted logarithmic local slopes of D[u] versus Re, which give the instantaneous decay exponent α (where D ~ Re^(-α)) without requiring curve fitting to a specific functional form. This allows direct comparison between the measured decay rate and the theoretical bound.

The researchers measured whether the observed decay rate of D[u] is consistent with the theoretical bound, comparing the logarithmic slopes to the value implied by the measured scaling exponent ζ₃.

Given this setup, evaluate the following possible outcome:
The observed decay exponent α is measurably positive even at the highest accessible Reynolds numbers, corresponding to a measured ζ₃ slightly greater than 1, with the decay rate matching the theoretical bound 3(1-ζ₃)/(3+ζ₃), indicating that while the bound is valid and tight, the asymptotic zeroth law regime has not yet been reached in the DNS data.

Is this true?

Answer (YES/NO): YES